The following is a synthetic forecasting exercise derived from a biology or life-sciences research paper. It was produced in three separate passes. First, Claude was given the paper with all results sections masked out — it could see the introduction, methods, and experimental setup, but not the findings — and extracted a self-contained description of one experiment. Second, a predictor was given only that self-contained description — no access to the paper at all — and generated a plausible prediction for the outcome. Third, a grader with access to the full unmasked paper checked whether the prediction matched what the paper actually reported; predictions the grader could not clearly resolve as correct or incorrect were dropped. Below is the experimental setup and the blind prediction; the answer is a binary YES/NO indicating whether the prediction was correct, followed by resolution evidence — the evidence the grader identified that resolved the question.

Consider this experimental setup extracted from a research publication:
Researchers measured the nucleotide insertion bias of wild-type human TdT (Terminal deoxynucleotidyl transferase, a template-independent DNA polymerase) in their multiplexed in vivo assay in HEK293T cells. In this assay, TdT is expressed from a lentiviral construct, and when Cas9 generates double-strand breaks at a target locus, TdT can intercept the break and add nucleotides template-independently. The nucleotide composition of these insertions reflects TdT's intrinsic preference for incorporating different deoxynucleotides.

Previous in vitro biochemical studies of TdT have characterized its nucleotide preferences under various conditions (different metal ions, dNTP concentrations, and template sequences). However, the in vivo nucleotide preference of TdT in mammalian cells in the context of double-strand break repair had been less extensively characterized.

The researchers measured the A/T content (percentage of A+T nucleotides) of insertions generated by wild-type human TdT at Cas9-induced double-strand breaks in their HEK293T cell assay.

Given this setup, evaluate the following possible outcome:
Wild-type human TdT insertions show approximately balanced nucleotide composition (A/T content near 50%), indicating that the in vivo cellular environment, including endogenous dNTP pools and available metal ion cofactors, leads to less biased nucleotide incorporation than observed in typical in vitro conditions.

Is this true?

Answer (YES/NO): NO